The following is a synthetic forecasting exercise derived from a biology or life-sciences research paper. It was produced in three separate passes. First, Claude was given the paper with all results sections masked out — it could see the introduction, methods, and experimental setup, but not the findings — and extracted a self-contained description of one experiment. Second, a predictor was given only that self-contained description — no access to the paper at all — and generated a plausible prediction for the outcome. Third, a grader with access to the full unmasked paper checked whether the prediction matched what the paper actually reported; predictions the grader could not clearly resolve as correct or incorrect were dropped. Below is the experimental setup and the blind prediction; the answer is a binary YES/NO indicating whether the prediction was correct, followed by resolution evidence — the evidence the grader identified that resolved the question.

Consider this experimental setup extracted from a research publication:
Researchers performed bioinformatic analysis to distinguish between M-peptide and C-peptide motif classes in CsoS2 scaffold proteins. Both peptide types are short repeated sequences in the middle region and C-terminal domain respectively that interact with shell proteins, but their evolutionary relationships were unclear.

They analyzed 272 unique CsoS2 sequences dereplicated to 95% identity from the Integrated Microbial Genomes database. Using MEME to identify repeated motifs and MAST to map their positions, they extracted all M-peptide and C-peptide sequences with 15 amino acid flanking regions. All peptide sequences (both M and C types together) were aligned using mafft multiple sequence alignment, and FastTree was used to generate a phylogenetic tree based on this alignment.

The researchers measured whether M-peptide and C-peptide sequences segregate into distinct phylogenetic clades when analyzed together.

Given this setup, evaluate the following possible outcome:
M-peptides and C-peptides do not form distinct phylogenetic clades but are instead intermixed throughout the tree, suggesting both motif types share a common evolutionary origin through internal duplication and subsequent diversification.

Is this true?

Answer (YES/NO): NO